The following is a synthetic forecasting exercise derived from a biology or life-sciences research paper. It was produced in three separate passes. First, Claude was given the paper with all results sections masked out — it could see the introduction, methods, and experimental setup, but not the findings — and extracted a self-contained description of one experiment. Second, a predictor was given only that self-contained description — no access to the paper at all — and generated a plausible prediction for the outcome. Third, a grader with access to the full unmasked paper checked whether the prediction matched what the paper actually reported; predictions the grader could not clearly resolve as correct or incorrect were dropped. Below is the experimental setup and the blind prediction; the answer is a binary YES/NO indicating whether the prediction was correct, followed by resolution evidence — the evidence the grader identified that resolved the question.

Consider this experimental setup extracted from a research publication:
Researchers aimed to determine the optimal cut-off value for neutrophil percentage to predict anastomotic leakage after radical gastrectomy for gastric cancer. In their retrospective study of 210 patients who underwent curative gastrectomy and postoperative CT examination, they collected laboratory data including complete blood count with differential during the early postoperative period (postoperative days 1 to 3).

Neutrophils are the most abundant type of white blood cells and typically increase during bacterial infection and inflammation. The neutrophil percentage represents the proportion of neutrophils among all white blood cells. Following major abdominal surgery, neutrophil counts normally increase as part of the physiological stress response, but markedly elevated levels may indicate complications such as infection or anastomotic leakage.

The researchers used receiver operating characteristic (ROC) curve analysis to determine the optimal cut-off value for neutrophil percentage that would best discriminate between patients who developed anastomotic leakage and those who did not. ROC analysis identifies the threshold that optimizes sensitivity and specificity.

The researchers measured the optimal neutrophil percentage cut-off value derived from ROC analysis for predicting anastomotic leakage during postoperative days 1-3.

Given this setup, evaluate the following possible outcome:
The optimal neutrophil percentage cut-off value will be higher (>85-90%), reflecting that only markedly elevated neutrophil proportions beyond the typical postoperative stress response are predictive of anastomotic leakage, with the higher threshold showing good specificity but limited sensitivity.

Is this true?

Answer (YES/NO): NO